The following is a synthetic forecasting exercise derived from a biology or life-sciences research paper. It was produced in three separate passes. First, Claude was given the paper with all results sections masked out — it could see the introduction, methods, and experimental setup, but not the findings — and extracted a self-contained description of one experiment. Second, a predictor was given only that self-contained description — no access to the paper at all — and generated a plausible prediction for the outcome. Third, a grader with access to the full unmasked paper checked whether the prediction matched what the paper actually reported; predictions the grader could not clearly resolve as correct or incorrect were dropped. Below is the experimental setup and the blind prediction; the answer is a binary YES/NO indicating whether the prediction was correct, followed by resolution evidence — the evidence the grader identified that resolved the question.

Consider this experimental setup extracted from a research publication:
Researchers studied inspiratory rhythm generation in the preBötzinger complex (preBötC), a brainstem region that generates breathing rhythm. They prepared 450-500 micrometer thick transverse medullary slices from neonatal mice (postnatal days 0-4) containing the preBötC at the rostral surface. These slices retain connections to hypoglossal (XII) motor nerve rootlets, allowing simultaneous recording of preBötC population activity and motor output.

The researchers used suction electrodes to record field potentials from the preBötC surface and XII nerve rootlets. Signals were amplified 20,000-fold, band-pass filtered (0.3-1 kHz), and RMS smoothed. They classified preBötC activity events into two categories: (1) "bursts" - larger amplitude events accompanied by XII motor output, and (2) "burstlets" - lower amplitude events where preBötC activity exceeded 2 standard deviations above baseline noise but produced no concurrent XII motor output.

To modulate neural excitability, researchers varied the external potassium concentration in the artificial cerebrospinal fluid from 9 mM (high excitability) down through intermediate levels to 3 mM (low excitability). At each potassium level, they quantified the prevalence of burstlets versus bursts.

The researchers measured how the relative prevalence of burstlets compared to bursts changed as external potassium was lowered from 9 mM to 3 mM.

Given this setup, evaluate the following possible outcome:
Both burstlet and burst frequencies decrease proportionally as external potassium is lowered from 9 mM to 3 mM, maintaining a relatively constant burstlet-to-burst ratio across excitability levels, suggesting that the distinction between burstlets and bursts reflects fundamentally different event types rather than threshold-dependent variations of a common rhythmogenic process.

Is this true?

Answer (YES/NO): NO